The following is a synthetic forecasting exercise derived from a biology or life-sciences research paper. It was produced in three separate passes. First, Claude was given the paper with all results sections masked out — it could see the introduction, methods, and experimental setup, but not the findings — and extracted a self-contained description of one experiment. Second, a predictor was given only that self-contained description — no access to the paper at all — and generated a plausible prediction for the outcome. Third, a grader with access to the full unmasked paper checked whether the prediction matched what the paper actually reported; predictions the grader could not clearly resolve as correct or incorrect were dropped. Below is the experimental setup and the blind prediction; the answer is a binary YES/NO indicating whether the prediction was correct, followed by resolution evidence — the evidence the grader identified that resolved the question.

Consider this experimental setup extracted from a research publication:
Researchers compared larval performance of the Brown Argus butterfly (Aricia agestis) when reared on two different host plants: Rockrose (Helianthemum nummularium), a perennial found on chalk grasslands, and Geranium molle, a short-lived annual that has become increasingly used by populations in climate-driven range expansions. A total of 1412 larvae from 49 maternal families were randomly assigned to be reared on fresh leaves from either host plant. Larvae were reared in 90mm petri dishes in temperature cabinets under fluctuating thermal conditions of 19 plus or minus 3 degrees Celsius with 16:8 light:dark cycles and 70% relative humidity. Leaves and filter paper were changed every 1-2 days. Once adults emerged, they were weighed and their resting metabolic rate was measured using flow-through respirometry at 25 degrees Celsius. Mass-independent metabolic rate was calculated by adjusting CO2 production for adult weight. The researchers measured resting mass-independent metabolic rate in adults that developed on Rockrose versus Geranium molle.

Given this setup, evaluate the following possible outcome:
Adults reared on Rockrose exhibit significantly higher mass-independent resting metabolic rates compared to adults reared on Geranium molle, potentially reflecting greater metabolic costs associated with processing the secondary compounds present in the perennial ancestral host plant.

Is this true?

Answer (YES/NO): NO